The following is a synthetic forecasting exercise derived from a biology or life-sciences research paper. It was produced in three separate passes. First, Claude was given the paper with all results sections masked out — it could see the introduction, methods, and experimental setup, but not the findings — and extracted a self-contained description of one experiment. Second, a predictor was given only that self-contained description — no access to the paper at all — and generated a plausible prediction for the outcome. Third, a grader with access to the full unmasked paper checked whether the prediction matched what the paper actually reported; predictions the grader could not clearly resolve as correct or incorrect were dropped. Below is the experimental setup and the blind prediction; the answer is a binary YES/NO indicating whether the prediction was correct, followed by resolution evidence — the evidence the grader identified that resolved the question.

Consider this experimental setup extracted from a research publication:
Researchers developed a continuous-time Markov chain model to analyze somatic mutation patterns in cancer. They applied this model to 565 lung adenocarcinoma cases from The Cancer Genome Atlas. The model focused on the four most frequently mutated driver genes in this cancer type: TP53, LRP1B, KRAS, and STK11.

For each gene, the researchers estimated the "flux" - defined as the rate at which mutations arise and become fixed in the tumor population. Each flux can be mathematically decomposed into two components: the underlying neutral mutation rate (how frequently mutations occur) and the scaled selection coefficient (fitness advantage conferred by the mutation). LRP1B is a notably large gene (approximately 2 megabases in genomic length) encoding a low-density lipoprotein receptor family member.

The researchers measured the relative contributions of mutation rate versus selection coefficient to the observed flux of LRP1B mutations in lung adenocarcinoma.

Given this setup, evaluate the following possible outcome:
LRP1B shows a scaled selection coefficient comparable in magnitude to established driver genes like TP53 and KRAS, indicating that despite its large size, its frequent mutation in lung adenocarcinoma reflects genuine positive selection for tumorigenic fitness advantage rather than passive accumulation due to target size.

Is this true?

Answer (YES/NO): NO